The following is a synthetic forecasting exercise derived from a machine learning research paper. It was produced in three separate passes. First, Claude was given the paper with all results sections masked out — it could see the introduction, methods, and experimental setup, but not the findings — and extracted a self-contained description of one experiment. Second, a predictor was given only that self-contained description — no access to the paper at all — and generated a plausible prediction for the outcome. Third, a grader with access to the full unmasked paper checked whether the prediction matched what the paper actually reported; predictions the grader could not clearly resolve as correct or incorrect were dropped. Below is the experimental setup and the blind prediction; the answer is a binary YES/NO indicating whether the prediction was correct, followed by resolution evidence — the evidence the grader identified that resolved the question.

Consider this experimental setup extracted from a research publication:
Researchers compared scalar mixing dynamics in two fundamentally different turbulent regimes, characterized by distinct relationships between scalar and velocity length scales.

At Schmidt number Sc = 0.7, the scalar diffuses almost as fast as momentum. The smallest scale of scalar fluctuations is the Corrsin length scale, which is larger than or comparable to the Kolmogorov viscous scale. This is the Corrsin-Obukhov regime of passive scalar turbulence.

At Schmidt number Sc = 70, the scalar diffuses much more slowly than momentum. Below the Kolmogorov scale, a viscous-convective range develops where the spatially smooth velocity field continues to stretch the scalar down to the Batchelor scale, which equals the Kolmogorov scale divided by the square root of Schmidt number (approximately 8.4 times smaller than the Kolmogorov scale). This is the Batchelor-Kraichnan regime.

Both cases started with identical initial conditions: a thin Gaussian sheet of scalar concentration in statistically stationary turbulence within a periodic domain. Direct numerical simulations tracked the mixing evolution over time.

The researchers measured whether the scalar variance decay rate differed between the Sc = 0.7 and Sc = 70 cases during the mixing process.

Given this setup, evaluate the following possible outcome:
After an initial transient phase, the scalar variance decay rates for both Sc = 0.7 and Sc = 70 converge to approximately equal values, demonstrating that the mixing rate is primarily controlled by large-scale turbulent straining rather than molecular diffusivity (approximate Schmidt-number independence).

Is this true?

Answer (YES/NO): NO